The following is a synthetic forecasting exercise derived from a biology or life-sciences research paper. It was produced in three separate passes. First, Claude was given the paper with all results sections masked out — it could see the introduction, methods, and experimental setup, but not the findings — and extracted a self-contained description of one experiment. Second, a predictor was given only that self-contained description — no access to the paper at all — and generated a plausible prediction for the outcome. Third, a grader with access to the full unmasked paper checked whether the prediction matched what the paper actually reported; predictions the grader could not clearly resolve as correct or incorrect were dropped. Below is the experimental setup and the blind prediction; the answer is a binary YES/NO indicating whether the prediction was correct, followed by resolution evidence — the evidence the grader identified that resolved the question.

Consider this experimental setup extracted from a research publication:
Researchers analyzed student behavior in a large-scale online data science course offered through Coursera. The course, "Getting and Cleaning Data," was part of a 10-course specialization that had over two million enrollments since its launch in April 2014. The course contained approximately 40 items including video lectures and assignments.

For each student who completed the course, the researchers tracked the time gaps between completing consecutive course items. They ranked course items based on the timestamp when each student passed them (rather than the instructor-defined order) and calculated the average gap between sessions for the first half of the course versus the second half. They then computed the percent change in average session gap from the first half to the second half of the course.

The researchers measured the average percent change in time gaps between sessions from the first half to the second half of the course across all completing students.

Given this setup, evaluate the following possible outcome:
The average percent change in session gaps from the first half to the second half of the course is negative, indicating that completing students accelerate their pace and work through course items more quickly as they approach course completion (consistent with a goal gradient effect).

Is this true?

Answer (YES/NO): NO